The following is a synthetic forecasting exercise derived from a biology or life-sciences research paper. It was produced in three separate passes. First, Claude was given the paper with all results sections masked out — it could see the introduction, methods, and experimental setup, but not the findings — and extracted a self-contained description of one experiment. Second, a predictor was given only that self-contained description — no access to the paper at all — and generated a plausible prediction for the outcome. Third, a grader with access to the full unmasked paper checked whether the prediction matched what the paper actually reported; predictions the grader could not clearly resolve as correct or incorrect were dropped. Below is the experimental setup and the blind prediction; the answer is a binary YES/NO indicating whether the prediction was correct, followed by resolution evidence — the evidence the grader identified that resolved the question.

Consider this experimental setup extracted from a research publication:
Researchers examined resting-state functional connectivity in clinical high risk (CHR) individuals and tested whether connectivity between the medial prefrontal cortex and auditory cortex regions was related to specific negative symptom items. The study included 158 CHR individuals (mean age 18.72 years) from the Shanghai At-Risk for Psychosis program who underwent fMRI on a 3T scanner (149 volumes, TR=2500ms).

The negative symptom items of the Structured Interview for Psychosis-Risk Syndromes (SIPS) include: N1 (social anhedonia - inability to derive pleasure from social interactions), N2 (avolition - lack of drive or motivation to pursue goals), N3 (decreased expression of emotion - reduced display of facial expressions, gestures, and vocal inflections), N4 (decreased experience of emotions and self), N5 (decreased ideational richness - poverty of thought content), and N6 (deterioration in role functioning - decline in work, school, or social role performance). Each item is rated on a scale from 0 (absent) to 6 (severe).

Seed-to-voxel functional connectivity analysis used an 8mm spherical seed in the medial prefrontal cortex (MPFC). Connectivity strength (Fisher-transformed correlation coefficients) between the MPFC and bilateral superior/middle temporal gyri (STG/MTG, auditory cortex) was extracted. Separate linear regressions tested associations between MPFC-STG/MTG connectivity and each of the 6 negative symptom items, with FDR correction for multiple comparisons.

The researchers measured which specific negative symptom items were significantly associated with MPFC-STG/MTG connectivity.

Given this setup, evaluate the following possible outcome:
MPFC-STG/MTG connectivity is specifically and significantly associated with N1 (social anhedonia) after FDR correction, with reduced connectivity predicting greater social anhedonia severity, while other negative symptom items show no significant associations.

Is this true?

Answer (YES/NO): NO